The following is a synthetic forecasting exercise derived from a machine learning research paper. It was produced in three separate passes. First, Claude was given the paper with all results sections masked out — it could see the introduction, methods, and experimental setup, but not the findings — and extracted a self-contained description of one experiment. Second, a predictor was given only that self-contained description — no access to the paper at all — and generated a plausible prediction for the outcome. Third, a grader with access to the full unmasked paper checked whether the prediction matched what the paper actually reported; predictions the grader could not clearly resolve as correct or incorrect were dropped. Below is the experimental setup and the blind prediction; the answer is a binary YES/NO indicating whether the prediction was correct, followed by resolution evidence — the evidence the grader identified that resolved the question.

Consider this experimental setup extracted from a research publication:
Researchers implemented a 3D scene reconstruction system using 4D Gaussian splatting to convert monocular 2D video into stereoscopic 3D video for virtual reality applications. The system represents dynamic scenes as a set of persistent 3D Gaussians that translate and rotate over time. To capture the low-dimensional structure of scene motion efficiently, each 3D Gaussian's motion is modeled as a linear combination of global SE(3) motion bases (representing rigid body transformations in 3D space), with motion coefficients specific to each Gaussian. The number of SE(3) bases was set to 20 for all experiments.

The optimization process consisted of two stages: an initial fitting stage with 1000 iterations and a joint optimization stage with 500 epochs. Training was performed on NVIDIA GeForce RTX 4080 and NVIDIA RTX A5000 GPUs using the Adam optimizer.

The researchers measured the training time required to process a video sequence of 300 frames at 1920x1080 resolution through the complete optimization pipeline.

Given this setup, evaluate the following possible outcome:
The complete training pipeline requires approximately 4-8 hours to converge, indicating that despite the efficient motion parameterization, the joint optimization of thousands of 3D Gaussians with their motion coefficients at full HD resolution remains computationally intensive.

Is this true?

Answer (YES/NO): NO